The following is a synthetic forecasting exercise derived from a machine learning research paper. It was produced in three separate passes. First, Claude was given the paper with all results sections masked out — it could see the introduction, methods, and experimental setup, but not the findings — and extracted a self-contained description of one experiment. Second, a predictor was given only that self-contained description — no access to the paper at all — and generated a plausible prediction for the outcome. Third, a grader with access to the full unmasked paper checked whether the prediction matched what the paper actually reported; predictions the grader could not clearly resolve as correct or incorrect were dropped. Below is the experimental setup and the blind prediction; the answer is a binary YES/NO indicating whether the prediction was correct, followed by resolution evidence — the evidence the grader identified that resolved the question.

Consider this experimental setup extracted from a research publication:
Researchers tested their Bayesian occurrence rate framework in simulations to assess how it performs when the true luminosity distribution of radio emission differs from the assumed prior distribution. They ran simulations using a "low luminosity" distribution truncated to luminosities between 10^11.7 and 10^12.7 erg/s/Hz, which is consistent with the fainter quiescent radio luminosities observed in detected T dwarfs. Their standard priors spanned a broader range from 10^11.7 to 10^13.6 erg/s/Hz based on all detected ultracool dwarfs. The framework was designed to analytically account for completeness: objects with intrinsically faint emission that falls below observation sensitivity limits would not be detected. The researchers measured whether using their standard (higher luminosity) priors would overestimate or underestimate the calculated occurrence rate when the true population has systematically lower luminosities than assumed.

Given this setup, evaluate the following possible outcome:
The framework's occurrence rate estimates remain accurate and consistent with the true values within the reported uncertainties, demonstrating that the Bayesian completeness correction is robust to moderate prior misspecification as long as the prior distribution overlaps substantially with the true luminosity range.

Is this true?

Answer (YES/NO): NO